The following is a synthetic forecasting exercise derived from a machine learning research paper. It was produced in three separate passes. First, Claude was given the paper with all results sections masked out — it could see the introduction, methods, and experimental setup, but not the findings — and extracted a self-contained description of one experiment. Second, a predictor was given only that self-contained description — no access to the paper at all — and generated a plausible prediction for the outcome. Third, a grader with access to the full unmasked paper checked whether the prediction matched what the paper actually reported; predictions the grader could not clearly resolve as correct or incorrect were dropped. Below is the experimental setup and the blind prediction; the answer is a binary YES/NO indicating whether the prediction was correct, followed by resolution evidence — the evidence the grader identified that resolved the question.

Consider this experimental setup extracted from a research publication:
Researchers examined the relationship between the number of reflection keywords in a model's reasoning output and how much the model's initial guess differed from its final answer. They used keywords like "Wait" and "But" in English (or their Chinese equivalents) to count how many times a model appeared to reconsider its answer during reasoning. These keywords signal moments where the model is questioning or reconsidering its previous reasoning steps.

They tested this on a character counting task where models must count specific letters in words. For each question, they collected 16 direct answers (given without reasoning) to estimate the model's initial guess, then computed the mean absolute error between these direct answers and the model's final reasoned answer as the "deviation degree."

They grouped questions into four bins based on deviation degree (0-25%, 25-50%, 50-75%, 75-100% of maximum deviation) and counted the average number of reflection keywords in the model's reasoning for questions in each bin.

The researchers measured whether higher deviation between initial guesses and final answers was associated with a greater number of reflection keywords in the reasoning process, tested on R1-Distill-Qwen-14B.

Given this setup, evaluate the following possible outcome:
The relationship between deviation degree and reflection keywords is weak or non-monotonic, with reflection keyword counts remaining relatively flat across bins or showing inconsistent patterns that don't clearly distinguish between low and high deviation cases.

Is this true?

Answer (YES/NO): NO